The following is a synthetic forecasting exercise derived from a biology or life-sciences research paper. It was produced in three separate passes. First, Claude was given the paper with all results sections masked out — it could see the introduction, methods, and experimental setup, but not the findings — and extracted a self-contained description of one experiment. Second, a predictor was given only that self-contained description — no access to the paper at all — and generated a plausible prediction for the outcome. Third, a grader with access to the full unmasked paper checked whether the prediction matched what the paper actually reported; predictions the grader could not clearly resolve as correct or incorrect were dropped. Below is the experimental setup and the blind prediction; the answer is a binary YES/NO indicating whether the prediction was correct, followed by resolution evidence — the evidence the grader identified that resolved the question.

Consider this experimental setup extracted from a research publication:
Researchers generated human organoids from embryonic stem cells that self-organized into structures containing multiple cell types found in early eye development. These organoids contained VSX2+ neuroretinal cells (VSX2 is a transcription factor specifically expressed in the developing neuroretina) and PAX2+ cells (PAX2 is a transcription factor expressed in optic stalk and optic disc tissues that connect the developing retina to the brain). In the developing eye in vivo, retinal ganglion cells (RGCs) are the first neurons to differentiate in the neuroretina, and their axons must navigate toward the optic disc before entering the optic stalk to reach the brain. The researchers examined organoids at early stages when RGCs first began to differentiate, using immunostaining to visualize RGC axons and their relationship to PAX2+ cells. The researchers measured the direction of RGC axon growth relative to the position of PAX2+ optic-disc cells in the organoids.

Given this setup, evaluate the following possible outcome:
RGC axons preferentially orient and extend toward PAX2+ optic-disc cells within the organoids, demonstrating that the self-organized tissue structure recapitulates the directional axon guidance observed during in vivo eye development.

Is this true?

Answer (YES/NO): YES